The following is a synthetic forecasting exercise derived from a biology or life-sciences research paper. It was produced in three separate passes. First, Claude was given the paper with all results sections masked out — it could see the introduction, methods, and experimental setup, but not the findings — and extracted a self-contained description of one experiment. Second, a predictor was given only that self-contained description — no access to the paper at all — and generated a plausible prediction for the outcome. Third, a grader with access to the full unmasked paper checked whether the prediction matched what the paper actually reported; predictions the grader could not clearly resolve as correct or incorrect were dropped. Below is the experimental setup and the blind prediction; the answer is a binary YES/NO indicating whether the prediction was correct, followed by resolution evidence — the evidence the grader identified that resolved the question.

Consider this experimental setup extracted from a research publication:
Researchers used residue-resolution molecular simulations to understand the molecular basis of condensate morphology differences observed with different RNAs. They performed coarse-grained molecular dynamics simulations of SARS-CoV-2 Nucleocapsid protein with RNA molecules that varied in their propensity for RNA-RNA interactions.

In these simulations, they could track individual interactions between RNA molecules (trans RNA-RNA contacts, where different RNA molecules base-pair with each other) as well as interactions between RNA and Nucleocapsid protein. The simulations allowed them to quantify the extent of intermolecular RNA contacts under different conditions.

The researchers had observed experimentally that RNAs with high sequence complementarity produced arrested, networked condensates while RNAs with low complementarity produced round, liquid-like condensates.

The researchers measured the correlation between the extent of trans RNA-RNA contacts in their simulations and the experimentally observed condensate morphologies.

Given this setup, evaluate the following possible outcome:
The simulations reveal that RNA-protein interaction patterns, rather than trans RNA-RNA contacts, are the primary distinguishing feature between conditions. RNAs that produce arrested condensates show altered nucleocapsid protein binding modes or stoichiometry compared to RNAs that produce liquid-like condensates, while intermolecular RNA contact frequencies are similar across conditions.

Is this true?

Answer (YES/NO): NO